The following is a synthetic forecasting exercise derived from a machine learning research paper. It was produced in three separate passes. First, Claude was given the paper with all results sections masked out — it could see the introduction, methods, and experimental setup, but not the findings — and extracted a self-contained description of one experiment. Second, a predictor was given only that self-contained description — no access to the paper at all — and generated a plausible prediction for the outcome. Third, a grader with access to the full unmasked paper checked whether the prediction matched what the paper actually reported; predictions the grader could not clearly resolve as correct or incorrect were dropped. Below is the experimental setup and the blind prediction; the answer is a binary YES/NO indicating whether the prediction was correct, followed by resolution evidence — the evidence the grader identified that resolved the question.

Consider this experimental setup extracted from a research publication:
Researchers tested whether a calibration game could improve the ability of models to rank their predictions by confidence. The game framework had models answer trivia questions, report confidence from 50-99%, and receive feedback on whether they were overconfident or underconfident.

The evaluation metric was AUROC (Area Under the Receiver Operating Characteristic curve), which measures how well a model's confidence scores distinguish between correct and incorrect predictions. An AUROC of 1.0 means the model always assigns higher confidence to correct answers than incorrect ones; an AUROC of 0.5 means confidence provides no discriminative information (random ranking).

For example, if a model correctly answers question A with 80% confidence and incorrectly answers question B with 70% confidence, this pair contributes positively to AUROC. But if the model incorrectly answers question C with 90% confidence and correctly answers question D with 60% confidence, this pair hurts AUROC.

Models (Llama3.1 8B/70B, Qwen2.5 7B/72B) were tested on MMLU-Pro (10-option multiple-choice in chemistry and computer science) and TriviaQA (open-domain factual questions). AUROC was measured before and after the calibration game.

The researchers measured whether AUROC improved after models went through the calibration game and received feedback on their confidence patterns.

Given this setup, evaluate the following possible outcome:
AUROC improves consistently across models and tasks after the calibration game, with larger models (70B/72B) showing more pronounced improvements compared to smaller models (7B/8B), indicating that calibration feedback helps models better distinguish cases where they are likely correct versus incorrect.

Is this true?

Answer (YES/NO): NO